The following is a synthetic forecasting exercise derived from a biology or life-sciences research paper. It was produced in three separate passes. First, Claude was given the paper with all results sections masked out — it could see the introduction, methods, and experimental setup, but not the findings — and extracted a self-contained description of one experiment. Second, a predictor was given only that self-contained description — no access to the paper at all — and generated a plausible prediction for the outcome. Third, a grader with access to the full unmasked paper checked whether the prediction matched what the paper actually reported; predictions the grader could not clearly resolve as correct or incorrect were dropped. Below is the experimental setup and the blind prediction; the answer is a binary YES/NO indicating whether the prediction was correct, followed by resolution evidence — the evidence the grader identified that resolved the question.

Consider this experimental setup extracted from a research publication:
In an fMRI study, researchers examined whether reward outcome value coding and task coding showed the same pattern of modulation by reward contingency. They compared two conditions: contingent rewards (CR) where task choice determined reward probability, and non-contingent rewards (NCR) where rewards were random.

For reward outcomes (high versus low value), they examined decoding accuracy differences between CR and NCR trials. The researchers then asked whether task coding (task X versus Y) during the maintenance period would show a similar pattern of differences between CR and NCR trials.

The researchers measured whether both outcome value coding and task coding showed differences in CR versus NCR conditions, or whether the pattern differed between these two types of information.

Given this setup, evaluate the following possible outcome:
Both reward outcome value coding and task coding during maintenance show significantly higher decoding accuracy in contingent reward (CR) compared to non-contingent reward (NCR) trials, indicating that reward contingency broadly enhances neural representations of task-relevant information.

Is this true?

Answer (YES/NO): NO